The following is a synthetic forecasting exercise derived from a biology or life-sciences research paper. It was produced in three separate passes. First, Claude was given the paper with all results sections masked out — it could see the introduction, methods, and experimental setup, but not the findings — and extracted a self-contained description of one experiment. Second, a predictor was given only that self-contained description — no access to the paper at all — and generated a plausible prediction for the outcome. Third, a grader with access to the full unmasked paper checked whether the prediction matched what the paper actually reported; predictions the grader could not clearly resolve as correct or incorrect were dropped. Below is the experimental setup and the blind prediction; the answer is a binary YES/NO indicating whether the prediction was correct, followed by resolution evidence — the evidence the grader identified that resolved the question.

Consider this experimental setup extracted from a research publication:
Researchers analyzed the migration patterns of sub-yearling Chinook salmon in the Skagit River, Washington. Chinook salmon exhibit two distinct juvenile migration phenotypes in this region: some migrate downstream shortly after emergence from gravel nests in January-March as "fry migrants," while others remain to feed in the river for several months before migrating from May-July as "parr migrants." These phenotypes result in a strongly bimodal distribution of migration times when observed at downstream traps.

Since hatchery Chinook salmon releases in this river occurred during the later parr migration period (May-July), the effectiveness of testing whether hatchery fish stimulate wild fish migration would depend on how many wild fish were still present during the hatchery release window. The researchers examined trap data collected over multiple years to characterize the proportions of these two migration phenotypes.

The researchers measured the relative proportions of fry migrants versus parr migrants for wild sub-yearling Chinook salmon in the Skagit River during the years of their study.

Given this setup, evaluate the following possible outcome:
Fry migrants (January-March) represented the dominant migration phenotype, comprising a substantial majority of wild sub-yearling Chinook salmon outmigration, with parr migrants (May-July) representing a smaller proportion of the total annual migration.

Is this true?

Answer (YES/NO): YES